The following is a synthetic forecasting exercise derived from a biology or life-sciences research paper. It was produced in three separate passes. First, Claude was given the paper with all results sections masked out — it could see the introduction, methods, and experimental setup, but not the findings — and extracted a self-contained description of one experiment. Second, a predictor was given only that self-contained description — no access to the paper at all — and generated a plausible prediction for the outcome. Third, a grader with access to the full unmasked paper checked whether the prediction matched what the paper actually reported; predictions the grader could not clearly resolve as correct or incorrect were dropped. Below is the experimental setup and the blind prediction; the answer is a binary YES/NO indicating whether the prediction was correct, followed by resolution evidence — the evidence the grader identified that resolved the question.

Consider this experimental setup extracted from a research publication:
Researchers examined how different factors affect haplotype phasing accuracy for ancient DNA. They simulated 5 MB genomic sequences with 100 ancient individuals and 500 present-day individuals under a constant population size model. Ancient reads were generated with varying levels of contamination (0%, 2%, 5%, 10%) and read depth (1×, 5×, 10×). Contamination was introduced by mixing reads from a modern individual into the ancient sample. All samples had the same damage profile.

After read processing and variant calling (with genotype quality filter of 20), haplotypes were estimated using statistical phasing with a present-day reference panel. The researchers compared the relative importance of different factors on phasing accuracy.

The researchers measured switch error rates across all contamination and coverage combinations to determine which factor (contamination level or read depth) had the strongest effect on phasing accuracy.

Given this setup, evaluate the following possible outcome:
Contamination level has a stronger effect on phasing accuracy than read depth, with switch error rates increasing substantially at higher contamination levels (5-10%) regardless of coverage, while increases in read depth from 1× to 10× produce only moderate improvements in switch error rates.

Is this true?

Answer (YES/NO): NO